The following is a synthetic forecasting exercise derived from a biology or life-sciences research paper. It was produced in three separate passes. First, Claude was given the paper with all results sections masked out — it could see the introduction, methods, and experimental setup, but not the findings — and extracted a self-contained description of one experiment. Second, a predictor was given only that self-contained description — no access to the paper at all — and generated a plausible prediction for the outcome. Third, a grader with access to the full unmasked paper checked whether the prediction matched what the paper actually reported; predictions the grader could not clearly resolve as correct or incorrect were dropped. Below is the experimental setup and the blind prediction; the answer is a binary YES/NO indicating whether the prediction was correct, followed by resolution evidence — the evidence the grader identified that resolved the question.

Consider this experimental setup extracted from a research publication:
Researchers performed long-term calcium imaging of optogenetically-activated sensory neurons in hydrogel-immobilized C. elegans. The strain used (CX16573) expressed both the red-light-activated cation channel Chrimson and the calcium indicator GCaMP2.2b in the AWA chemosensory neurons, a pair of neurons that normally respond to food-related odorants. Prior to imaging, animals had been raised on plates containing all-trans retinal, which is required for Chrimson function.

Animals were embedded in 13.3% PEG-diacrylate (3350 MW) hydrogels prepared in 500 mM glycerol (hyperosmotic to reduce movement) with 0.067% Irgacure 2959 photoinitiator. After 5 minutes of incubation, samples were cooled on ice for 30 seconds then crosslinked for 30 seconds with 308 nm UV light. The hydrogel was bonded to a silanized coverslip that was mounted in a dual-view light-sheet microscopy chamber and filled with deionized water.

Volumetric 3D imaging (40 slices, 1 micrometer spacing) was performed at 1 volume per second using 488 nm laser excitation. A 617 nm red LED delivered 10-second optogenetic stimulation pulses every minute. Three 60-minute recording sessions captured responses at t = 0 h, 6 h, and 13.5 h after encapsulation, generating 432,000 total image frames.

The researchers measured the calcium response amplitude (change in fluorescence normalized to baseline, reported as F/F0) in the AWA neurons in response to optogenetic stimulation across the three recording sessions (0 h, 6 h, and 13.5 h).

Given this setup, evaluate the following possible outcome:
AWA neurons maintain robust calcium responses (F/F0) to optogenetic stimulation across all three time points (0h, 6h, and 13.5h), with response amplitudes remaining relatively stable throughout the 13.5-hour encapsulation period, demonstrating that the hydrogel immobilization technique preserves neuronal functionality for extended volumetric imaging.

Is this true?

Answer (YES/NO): NO